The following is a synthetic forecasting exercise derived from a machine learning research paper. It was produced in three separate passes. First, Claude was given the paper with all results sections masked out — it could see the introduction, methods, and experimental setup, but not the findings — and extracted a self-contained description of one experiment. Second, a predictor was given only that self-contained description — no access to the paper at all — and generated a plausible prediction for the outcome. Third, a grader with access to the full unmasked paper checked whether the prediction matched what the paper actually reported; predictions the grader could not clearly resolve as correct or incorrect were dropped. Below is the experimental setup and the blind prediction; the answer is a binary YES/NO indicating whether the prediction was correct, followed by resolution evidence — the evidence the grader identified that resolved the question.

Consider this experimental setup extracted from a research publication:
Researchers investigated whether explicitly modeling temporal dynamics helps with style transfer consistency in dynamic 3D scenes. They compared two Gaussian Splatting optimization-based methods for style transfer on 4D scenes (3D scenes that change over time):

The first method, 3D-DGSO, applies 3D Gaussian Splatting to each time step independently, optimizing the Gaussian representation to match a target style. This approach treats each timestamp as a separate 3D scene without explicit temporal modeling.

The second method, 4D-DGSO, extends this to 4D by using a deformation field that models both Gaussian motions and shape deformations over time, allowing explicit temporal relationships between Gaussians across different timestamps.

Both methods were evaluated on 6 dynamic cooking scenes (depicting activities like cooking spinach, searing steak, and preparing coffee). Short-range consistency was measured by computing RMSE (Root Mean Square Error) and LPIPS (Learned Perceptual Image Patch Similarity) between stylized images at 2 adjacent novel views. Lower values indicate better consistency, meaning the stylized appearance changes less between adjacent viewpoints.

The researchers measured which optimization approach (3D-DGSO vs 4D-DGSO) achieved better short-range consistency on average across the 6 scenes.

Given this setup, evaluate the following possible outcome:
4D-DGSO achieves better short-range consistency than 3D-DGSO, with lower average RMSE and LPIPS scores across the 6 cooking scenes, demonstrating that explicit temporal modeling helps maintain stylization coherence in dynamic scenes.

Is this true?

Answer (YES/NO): NO